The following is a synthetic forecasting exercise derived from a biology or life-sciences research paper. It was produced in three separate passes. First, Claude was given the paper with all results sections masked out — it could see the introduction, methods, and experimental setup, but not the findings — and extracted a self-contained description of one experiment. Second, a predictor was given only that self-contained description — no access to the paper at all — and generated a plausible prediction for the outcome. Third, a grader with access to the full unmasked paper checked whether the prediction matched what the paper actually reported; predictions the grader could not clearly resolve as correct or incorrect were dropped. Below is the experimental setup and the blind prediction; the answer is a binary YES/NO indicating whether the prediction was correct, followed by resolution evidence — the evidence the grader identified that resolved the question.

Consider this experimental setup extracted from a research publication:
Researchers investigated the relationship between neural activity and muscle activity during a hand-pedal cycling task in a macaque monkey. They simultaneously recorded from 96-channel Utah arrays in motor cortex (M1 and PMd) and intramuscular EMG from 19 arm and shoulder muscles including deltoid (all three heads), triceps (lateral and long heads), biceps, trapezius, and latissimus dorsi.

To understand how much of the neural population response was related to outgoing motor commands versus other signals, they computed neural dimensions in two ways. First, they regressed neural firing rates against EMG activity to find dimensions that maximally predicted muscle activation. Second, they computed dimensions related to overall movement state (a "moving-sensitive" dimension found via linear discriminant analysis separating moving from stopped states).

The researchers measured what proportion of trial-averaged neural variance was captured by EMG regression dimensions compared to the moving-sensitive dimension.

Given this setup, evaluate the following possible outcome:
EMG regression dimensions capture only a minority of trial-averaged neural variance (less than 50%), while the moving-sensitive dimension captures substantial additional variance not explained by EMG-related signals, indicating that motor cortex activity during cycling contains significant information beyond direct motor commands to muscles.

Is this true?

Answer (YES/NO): YES